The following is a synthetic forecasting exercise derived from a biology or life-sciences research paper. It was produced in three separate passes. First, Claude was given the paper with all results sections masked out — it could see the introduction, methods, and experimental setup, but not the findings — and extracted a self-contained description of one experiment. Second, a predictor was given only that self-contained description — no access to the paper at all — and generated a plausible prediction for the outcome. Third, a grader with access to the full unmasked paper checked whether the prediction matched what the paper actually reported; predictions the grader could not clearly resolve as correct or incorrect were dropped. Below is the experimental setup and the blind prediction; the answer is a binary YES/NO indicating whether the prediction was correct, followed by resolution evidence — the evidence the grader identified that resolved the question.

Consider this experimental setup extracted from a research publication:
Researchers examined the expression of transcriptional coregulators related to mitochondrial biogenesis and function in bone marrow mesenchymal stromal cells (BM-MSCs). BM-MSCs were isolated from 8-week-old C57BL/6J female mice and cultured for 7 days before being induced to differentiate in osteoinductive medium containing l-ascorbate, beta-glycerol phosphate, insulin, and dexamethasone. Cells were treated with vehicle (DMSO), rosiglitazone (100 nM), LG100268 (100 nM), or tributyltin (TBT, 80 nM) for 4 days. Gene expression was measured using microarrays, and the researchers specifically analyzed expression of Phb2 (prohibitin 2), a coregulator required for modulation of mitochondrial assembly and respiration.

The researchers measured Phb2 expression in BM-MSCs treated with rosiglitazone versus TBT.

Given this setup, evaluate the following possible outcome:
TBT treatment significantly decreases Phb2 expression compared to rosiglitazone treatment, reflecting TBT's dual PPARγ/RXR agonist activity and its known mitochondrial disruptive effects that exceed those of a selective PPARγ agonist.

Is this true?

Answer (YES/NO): NO